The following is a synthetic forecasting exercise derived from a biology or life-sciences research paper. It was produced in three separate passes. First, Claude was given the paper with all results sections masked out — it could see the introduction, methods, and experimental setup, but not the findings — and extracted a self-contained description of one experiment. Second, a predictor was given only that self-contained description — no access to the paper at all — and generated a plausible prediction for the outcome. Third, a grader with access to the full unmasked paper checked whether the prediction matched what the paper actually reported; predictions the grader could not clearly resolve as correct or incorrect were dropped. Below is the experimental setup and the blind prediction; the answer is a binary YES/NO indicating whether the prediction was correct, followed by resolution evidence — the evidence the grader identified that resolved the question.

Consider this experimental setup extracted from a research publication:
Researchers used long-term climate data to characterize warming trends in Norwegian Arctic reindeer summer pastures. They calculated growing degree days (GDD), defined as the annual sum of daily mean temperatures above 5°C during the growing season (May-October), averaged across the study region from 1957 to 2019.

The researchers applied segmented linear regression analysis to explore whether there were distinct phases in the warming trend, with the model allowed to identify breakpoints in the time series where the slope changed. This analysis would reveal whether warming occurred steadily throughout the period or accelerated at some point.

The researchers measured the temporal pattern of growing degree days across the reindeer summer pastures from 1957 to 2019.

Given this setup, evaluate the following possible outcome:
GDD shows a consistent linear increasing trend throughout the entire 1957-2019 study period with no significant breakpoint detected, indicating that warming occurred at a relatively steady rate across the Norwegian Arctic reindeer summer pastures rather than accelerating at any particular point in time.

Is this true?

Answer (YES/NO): NO